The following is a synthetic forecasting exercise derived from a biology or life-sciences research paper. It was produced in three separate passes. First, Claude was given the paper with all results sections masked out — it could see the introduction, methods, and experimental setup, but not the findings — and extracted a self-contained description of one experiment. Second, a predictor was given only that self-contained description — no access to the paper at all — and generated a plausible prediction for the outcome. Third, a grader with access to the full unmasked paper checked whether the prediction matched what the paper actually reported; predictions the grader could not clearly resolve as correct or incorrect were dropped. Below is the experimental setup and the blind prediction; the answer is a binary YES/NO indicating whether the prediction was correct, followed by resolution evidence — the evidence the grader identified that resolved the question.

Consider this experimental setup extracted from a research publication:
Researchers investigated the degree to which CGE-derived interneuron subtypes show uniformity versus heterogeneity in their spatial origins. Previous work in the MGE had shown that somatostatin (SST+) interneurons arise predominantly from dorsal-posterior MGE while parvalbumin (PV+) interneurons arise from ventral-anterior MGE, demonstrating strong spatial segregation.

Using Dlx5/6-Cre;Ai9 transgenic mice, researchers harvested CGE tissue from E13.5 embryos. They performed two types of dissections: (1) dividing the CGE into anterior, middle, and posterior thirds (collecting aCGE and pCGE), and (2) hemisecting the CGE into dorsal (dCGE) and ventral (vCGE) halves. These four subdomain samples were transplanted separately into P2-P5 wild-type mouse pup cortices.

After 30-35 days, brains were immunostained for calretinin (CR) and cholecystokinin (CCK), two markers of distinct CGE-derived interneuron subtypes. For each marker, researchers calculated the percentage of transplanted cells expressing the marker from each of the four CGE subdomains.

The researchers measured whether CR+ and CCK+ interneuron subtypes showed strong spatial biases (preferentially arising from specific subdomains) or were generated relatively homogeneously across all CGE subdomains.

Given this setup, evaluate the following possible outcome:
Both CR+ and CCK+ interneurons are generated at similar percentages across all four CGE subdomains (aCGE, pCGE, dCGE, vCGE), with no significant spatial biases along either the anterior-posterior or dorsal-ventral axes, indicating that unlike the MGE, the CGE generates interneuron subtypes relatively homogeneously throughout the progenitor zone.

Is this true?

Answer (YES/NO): NO